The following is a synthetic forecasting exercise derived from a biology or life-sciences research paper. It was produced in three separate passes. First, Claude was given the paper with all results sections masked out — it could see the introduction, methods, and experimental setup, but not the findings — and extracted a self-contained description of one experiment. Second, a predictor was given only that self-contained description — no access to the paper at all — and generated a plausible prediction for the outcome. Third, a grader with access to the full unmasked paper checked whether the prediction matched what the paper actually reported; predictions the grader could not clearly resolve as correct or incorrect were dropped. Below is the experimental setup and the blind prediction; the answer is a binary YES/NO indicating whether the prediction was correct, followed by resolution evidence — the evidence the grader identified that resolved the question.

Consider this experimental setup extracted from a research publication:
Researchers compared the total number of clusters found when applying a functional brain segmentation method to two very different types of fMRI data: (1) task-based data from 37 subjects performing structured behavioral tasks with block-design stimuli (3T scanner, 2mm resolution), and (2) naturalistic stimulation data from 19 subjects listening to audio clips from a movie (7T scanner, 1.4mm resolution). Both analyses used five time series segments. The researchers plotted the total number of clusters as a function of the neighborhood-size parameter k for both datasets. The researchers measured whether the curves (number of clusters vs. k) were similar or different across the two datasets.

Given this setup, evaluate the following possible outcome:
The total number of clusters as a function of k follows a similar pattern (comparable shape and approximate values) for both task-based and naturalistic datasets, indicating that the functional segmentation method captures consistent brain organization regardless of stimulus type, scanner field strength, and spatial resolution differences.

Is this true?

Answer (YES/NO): YES